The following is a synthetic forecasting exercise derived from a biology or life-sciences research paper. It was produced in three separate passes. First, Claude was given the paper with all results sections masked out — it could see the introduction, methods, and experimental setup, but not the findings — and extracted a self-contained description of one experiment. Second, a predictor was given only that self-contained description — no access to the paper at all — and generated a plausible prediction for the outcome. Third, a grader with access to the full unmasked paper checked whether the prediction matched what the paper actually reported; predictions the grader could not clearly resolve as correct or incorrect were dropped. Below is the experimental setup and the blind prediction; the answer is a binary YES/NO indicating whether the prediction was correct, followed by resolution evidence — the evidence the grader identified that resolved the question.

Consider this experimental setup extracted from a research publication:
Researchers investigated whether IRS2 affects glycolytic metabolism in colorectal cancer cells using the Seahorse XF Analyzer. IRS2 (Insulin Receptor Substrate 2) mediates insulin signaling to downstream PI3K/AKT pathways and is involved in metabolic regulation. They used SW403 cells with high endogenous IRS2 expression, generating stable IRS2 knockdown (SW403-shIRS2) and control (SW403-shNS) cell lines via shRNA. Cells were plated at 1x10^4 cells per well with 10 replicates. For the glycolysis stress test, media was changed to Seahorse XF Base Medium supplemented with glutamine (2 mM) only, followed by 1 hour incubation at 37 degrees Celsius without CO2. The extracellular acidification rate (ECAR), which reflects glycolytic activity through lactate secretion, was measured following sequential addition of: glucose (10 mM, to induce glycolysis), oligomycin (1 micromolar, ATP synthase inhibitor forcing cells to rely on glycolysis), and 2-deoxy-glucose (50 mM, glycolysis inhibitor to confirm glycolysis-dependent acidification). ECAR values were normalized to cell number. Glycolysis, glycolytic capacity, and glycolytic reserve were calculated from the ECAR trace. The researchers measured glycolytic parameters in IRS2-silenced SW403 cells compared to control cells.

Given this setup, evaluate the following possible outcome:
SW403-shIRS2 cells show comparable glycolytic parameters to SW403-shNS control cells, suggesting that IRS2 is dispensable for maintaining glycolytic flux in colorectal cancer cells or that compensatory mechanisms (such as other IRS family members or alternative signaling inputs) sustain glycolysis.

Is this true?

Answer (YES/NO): YES